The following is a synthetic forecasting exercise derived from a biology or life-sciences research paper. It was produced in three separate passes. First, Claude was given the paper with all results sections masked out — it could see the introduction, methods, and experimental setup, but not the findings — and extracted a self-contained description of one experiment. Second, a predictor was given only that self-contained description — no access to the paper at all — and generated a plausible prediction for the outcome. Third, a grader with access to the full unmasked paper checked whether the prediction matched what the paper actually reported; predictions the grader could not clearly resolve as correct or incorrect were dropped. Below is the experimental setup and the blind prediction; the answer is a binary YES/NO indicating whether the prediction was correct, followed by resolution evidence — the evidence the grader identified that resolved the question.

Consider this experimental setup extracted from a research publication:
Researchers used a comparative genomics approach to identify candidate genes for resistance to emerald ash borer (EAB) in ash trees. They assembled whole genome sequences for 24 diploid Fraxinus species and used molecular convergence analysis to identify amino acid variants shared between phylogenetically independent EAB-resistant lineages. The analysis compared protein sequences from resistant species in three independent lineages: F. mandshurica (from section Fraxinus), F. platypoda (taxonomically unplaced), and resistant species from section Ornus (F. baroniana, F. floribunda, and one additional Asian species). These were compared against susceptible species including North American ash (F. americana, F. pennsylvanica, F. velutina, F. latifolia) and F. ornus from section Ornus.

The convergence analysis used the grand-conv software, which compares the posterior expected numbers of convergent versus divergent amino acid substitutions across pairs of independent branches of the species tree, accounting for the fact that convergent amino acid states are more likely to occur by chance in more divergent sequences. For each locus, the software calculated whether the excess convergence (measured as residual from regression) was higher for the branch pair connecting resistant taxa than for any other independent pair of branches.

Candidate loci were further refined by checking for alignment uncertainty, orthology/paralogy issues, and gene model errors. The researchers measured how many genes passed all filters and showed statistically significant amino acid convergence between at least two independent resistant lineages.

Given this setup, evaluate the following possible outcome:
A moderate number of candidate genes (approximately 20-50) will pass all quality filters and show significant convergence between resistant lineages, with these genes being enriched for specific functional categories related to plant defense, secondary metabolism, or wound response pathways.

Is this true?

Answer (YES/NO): NO